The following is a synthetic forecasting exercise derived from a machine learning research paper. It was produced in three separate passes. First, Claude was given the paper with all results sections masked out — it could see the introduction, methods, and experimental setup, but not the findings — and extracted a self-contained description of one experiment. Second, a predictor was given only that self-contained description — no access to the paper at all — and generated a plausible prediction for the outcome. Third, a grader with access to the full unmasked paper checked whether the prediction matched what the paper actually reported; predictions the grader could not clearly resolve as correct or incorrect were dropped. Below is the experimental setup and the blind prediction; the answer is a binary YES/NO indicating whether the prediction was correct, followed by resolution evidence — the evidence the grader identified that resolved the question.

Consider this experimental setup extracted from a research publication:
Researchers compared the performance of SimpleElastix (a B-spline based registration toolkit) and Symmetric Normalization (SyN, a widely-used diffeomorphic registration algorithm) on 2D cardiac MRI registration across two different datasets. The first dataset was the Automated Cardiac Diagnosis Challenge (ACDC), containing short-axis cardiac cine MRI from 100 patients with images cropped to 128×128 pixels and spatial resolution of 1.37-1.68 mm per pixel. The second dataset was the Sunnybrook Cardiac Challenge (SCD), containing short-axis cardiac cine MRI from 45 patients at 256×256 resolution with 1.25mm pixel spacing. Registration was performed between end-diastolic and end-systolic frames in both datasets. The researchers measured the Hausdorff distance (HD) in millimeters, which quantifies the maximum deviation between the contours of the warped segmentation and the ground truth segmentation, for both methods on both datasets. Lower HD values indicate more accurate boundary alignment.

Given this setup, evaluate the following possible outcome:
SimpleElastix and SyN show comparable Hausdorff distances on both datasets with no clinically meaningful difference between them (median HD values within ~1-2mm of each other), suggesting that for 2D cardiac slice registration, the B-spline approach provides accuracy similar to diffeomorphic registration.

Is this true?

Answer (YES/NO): NO